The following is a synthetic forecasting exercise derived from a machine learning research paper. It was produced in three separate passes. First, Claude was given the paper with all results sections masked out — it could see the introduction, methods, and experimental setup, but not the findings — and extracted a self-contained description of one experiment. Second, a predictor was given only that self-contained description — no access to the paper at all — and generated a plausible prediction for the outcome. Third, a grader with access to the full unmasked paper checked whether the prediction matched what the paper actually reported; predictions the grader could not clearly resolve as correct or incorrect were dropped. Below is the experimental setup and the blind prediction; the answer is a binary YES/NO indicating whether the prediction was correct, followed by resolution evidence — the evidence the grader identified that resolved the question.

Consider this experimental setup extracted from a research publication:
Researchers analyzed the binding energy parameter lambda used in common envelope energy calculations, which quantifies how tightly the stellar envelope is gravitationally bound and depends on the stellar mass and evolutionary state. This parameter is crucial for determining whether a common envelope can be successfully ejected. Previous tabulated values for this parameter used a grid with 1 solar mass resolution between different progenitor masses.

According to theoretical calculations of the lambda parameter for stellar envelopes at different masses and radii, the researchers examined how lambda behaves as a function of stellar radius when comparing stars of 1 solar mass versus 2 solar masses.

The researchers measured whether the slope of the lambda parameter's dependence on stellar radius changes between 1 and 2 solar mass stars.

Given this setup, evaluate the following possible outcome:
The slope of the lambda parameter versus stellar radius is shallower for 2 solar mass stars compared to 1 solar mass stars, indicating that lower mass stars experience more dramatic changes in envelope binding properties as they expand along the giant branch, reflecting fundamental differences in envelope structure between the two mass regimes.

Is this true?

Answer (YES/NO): NO